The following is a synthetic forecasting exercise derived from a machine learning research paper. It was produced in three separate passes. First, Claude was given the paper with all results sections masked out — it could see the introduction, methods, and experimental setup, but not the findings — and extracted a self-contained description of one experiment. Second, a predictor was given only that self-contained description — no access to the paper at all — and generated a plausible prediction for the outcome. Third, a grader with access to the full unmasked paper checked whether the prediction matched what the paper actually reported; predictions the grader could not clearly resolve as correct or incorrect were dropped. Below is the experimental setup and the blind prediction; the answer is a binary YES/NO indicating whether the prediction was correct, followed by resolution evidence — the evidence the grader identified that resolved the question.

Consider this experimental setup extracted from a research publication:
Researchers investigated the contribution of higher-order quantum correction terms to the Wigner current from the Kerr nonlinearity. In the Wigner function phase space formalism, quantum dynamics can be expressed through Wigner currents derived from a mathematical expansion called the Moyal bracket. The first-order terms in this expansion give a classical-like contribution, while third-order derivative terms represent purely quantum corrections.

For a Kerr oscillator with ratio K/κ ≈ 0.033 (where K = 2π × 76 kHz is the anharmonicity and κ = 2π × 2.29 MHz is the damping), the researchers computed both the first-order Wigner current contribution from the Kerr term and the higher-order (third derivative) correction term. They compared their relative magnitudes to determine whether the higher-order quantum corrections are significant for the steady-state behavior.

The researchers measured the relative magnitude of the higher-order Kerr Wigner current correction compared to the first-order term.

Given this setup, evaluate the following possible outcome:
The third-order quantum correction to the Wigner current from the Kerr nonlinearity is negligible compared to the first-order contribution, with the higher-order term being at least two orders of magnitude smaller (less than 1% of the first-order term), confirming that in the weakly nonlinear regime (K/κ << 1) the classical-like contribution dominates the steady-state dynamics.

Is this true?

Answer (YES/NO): YES